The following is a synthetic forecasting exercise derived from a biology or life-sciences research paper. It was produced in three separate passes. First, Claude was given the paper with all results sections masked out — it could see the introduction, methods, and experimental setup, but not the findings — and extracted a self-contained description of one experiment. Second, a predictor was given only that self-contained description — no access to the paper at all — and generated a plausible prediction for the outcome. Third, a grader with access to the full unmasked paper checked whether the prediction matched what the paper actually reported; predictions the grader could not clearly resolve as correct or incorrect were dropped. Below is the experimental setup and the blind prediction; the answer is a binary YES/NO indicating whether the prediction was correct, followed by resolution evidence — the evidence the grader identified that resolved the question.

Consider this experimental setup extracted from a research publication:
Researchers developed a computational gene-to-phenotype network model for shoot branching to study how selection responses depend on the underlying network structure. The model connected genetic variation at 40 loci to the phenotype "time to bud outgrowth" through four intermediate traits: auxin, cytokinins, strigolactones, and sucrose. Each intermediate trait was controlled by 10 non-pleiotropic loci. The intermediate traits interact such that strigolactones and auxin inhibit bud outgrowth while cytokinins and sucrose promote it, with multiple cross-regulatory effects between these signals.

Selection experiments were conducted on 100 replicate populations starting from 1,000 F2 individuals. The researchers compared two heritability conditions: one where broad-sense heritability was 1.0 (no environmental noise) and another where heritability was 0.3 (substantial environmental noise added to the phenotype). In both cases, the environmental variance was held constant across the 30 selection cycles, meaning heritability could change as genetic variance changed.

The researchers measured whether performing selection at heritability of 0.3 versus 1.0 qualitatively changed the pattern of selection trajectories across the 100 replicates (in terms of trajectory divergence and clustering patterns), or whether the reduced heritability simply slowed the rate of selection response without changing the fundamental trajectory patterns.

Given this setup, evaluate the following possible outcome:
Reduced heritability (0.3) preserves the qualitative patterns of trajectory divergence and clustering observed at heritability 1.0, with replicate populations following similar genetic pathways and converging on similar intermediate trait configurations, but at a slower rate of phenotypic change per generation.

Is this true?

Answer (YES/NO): NO